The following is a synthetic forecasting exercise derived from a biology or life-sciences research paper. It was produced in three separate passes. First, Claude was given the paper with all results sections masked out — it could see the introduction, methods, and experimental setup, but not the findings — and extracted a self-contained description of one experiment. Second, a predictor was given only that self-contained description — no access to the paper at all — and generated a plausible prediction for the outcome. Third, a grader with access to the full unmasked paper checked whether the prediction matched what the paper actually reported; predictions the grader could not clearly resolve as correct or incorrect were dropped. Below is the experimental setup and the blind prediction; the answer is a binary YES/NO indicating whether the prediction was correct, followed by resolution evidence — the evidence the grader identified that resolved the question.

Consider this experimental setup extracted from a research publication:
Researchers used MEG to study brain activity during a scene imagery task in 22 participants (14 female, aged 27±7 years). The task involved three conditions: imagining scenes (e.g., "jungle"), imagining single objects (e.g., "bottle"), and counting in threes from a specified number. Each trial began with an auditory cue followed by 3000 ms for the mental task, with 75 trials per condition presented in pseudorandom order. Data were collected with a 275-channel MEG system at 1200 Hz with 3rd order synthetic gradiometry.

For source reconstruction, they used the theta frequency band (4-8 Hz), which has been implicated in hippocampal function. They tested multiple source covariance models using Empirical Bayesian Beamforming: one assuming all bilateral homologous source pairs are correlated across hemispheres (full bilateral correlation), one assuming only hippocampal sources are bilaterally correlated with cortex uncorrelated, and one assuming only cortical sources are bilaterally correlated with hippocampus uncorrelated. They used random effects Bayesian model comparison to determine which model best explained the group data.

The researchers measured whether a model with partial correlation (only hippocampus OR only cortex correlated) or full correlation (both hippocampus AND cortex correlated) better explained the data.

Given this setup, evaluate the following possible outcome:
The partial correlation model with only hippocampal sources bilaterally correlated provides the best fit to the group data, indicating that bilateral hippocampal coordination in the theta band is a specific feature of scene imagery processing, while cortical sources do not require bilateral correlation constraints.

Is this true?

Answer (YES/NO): YES